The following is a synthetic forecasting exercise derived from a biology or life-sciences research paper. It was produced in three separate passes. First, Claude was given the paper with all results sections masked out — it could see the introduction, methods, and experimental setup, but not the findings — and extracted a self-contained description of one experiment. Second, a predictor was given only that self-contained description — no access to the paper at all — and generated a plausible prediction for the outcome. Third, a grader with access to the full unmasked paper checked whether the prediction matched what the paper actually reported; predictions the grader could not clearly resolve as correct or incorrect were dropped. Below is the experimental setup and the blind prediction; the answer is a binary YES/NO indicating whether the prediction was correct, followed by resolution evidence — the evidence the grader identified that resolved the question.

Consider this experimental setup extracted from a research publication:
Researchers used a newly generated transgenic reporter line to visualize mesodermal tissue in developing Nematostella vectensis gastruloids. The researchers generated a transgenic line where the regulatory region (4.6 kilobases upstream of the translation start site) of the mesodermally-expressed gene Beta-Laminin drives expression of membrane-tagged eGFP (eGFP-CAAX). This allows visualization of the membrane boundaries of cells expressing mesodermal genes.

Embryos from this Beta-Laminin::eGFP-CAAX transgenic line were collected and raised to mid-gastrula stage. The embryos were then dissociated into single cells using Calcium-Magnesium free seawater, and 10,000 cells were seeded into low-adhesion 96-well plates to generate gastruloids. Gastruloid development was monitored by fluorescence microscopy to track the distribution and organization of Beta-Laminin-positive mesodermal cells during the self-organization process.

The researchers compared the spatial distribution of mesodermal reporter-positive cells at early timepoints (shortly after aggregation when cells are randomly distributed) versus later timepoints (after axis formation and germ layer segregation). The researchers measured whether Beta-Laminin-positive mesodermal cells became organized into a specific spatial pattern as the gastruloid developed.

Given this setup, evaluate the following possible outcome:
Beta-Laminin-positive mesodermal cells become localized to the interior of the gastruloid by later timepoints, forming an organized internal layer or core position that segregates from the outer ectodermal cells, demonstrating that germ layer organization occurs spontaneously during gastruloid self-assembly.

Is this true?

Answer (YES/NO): YES